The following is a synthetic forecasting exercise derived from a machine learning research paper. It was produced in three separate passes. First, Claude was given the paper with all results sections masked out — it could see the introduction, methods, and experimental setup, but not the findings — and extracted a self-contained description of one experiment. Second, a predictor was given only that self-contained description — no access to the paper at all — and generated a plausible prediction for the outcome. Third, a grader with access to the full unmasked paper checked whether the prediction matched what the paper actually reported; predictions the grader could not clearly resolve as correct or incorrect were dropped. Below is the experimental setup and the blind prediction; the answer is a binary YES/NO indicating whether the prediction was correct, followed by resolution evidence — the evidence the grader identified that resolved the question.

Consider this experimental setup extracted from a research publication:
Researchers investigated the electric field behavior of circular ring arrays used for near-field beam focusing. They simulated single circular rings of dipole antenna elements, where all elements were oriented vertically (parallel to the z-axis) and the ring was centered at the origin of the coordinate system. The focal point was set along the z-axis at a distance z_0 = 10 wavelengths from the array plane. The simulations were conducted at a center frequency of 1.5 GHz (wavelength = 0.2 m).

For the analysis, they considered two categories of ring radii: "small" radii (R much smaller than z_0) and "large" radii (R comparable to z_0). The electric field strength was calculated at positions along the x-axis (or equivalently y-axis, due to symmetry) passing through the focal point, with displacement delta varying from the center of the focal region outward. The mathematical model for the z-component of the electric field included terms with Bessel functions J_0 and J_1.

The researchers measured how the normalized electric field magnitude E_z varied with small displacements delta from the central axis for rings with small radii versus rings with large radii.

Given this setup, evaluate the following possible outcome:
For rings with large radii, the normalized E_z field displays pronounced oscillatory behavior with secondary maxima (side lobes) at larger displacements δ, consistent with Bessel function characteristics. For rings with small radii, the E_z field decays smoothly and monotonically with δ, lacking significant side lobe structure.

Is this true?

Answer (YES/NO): NO